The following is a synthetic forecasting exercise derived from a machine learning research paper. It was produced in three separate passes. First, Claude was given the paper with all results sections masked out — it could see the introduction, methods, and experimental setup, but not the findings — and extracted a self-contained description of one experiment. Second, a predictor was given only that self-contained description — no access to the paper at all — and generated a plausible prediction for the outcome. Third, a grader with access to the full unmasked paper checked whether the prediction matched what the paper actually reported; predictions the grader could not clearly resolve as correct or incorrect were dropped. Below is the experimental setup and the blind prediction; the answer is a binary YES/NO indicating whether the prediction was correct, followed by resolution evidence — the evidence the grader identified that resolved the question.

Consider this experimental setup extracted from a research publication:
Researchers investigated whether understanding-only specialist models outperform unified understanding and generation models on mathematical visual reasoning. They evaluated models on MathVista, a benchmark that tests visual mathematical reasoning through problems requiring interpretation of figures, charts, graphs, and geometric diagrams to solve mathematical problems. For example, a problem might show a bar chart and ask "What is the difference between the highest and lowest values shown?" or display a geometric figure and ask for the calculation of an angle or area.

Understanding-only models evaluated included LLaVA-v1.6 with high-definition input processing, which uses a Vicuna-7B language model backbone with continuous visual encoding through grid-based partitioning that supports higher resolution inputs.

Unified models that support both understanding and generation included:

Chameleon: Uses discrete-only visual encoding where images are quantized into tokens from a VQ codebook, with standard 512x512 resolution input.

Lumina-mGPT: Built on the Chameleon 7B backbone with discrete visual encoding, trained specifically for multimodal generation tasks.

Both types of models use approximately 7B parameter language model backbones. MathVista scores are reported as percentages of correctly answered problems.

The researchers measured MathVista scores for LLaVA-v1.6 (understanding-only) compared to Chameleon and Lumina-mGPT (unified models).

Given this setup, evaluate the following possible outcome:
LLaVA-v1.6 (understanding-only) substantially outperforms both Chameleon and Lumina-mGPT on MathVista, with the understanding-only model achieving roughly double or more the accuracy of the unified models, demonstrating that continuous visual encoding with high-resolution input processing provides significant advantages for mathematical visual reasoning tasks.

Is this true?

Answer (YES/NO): NO